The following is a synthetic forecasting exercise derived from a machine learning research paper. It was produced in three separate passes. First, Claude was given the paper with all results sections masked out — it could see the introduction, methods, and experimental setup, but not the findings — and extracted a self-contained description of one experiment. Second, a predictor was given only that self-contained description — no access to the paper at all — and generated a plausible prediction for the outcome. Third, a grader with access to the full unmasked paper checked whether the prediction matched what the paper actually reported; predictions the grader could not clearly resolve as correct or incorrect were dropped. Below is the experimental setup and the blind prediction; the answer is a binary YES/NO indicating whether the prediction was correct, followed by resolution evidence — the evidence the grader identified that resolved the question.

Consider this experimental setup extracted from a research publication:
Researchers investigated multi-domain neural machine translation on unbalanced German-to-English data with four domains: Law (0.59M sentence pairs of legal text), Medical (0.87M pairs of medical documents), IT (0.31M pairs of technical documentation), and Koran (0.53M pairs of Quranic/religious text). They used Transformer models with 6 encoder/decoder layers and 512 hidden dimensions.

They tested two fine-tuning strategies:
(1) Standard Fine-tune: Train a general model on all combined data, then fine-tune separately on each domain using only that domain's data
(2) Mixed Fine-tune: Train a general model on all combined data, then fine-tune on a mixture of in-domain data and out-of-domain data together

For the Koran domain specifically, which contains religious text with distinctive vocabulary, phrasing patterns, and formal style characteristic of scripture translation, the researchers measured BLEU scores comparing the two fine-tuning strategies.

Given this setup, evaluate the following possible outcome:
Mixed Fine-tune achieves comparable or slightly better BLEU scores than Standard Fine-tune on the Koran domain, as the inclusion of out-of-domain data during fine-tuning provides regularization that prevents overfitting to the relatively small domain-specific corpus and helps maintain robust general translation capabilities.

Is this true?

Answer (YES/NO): NO